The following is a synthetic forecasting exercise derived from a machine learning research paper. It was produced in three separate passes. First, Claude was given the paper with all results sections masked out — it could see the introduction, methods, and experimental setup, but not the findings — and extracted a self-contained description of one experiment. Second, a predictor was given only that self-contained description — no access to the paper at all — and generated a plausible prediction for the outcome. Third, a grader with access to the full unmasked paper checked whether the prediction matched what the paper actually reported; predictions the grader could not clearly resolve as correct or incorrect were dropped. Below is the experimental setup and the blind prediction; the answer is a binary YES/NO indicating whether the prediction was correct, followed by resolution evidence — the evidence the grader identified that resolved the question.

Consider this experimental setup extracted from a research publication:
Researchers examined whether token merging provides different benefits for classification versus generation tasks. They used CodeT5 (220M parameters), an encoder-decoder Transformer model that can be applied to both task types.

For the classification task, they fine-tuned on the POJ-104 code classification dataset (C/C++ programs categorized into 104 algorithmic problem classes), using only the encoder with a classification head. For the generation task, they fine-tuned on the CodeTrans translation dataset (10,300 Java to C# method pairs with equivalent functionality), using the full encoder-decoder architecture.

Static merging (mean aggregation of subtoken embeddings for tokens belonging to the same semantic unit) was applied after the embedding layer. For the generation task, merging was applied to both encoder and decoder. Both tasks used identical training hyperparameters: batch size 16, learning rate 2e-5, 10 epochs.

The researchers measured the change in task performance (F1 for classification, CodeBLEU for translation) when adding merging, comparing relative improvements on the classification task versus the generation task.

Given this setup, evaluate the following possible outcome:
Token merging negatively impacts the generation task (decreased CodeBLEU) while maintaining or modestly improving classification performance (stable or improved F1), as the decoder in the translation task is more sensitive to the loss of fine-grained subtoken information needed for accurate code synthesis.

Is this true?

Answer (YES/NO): NO